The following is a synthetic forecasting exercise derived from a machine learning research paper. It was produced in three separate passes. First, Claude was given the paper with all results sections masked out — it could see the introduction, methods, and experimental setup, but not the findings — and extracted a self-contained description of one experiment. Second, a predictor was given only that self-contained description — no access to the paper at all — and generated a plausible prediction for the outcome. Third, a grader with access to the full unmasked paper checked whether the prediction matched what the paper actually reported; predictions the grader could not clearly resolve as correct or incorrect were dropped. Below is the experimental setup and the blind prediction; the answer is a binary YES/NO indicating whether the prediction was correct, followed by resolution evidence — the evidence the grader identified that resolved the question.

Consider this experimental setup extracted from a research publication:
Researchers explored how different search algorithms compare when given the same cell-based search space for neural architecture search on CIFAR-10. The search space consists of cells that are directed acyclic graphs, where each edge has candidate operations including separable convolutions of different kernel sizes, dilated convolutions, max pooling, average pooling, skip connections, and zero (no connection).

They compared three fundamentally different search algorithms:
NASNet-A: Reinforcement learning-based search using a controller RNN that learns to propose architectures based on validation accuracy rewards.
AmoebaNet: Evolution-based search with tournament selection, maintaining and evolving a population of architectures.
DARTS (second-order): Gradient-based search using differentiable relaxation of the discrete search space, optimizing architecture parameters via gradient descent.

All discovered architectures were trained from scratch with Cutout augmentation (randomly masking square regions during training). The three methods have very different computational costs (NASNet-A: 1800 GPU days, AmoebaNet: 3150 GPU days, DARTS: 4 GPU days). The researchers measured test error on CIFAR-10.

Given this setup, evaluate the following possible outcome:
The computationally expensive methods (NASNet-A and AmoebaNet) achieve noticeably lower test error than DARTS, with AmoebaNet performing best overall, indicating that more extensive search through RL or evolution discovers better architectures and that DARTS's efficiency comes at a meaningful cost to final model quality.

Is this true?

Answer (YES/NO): YES